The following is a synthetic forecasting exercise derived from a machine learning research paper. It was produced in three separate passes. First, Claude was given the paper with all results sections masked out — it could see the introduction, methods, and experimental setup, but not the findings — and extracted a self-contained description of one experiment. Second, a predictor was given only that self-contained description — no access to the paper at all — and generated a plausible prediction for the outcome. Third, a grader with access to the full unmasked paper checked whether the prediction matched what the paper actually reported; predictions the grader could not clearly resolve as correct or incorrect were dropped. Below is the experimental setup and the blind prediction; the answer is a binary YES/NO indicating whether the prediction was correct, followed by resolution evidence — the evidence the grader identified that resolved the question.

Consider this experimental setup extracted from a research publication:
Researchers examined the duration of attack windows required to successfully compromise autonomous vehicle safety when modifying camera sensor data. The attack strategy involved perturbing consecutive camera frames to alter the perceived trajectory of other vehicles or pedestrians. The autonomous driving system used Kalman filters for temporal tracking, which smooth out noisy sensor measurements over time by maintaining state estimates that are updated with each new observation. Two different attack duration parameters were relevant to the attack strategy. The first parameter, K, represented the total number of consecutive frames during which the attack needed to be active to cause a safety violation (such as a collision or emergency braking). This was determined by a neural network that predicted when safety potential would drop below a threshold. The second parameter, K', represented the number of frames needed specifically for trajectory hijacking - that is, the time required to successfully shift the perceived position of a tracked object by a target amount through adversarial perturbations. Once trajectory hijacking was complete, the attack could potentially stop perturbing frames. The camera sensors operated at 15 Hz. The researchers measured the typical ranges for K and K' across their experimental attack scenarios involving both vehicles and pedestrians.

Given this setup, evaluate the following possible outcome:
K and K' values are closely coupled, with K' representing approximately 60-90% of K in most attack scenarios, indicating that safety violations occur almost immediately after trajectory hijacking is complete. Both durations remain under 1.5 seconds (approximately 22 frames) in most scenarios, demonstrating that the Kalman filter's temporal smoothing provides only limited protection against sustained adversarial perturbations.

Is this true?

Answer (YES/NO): NO